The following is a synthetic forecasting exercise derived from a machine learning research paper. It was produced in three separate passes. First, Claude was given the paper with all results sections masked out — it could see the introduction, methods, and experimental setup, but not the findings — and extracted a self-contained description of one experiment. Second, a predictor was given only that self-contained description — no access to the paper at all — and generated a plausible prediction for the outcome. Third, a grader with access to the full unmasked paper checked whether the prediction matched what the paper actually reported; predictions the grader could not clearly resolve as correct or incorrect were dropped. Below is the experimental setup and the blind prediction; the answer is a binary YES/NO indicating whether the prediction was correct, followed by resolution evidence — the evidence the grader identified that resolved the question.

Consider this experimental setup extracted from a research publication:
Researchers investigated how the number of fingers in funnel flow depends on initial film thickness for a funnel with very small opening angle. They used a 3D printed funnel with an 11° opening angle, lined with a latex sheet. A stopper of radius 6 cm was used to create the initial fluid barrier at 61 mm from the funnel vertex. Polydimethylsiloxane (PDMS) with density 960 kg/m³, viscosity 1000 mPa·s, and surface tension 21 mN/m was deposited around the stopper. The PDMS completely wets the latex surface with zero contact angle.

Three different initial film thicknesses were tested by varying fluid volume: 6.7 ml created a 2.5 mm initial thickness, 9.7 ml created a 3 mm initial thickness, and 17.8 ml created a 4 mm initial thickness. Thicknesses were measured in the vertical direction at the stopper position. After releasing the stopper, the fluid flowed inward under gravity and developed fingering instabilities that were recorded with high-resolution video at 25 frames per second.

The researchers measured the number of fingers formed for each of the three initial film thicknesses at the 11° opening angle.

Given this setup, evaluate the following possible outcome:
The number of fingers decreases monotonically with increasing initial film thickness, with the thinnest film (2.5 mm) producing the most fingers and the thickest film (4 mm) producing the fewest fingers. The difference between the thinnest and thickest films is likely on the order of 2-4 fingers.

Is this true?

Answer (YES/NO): NO